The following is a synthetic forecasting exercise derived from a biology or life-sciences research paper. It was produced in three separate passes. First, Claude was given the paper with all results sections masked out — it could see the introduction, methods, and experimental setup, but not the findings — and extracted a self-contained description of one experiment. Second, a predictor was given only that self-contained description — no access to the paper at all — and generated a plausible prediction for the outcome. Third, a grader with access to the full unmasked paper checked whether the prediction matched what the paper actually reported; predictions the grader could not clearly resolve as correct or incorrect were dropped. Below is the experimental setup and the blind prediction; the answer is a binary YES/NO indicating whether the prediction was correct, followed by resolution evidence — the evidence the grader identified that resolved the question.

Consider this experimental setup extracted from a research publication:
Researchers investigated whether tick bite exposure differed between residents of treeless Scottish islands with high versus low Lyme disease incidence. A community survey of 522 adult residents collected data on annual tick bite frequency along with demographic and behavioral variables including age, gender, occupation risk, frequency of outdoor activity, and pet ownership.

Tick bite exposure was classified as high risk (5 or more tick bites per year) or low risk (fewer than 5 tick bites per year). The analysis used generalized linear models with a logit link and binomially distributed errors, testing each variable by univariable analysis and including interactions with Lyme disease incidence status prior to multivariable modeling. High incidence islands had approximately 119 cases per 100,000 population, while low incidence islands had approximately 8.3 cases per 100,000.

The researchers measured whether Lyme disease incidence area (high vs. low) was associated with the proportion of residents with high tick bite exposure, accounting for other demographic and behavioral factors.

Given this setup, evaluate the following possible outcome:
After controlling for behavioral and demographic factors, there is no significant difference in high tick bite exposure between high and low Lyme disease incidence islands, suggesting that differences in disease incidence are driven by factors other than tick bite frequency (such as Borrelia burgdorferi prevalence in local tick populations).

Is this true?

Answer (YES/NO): NO